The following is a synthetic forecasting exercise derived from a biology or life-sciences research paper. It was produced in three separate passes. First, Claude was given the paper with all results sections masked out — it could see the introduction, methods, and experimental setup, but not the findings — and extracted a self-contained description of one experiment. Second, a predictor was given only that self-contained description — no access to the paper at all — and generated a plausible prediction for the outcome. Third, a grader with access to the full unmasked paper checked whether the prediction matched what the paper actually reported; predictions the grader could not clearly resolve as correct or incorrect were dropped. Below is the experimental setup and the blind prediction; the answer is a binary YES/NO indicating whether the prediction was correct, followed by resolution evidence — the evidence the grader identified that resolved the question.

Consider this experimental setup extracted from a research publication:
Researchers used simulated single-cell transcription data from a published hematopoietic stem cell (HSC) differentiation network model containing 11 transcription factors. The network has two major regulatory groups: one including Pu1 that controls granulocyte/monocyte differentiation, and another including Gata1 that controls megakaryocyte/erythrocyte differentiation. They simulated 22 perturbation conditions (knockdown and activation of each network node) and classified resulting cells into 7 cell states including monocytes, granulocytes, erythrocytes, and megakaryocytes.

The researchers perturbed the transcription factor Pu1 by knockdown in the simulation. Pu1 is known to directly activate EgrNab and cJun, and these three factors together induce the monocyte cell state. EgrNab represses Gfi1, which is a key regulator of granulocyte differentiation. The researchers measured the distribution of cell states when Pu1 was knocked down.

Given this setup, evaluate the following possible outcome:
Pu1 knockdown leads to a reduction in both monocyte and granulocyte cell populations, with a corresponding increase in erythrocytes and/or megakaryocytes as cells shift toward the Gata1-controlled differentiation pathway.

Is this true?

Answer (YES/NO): NO